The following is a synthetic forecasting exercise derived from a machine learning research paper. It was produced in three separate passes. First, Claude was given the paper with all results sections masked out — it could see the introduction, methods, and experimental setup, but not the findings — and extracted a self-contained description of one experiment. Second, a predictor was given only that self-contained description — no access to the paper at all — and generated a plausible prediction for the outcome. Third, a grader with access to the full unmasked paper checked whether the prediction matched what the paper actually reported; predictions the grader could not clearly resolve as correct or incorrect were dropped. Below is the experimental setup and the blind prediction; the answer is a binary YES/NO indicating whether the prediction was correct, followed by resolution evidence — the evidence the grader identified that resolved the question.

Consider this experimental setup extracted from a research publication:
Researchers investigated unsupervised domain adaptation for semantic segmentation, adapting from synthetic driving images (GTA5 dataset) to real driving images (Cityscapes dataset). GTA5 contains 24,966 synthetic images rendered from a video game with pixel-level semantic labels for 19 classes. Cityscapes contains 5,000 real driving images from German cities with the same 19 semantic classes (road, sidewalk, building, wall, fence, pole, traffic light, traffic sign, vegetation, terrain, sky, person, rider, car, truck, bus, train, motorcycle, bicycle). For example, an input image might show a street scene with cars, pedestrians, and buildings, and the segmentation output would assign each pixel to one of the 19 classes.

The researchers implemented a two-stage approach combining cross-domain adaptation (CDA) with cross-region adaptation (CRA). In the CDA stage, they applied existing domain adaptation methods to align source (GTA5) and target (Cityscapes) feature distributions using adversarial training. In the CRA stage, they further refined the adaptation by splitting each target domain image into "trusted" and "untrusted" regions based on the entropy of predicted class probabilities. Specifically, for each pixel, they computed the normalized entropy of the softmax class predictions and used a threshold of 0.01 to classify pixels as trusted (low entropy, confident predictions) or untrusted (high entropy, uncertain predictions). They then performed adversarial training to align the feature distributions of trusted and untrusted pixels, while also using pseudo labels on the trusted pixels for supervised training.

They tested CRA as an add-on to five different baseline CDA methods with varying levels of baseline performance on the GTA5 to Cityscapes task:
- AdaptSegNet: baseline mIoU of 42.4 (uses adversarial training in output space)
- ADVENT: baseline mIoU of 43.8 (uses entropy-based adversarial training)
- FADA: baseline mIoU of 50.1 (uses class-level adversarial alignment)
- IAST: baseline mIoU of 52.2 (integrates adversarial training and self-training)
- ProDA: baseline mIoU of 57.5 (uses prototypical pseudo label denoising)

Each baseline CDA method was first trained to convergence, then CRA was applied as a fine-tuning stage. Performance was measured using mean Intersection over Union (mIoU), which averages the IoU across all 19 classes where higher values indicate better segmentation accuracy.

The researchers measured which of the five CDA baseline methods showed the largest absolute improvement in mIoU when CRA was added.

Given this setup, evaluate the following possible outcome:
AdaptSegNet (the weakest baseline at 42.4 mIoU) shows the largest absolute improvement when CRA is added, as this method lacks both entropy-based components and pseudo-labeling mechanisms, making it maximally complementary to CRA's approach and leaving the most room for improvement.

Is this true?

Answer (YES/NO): NO